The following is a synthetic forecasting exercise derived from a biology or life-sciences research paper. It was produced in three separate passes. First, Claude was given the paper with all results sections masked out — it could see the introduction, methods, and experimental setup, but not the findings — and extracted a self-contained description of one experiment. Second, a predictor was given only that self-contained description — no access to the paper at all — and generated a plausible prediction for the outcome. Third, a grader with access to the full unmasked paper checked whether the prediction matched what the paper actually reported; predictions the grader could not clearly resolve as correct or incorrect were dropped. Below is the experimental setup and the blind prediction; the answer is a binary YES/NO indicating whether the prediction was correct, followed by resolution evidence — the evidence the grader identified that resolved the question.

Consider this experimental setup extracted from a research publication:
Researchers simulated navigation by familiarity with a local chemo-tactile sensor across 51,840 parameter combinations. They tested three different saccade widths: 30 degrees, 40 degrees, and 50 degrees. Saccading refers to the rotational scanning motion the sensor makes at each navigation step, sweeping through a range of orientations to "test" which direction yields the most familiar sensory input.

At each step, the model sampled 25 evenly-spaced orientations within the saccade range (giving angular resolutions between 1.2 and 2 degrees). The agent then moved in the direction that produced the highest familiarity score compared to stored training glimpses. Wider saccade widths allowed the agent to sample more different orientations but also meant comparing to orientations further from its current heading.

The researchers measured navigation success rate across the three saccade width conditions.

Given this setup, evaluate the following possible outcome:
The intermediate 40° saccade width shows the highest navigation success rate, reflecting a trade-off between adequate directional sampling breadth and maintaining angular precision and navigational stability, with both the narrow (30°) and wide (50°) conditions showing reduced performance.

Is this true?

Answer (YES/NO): NO